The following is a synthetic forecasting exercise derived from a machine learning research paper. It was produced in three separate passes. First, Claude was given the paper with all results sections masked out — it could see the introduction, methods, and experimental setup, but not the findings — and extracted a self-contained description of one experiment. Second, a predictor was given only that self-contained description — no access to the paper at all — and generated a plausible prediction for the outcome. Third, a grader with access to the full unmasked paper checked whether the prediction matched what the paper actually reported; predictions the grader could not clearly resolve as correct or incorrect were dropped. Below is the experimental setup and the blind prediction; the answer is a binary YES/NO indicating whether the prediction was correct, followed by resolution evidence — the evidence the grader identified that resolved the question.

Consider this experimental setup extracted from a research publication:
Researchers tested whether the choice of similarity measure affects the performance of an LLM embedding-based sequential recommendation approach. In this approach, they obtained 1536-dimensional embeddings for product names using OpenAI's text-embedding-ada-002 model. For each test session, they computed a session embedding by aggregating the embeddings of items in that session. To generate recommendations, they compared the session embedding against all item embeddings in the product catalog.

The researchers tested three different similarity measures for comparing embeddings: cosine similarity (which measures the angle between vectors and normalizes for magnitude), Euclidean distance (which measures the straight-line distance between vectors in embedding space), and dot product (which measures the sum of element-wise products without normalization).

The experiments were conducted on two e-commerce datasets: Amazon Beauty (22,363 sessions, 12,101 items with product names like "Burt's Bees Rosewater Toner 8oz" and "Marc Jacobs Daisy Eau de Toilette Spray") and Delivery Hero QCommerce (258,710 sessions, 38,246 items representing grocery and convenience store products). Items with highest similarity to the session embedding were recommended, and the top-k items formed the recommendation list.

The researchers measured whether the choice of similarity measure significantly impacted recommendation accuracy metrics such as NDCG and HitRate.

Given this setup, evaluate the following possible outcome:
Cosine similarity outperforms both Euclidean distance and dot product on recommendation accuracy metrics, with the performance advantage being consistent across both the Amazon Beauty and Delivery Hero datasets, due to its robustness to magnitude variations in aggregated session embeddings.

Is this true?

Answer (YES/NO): NO